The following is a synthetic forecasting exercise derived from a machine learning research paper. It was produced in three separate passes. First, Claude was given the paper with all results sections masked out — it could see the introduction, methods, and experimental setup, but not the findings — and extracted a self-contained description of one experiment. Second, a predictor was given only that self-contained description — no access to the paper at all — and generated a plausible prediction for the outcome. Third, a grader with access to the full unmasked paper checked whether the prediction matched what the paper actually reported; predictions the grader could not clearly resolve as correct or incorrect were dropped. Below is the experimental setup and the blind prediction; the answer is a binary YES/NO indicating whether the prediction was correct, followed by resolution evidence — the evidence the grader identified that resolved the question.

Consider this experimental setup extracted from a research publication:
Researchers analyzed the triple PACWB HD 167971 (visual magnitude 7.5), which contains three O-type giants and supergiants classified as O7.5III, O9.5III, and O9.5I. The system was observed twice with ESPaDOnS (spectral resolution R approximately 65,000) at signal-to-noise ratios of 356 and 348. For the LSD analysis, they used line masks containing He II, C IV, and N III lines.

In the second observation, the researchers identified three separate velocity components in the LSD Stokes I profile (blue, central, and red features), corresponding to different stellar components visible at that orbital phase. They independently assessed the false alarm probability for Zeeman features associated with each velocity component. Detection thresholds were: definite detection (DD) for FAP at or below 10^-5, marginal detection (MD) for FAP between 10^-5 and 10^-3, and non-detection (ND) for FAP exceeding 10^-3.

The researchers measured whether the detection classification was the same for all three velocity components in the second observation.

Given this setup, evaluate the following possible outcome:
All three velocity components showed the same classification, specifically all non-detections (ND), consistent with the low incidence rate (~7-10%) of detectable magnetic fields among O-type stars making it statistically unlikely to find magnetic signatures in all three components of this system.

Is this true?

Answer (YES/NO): NO